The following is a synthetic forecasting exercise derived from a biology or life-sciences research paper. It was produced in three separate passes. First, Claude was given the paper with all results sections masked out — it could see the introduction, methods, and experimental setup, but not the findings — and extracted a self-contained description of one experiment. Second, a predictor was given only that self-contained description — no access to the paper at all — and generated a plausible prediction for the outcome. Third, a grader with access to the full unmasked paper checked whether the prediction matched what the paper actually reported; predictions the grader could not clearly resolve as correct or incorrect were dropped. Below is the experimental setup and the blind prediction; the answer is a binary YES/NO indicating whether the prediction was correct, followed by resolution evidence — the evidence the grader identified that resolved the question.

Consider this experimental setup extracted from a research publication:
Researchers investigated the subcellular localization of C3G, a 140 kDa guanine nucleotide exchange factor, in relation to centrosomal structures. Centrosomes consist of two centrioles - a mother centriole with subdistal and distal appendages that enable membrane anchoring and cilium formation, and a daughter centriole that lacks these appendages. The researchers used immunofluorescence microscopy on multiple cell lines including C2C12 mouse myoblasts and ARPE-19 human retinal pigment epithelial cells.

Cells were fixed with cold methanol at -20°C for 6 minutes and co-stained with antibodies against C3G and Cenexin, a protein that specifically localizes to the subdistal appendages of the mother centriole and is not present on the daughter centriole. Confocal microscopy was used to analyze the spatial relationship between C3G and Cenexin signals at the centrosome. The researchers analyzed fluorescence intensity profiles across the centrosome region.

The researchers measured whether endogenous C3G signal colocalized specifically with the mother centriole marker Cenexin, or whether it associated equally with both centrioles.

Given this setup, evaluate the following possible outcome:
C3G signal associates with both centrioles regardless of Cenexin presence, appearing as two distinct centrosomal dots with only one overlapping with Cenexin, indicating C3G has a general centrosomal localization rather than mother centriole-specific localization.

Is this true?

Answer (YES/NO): NO